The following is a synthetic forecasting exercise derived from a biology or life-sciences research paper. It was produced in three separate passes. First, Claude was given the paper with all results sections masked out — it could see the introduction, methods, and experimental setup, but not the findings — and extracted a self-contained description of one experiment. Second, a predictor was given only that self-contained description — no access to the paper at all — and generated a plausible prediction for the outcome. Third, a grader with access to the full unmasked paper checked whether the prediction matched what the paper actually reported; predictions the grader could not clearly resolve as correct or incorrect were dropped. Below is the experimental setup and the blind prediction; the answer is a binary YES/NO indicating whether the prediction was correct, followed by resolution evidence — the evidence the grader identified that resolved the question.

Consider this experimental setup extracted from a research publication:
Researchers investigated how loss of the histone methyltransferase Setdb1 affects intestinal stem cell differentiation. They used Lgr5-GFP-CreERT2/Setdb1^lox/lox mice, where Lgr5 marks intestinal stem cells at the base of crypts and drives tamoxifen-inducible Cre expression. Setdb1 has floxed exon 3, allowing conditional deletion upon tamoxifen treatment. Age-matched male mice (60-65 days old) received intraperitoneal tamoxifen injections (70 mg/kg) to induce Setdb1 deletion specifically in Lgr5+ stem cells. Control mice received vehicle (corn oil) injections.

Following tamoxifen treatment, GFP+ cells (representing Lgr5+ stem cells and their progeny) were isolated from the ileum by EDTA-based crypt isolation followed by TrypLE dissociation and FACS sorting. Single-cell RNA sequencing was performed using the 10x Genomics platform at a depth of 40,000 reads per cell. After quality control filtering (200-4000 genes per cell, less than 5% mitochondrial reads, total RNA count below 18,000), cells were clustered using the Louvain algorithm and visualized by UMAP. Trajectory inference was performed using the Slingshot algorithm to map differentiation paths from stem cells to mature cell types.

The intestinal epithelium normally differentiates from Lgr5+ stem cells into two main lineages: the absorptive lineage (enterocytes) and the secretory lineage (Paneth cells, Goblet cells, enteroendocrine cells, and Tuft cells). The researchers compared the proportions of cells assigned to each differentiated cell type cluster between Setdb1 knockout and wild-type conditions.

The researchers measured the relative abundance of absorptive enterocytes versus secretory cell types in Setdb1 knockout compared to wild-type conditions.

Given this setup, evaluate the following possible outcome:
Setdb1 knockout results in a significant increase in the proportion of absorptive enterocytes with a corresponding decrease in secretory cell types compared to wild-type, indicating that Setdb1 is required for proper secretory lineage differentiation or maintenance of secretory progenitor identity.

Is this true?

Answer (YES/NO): NO